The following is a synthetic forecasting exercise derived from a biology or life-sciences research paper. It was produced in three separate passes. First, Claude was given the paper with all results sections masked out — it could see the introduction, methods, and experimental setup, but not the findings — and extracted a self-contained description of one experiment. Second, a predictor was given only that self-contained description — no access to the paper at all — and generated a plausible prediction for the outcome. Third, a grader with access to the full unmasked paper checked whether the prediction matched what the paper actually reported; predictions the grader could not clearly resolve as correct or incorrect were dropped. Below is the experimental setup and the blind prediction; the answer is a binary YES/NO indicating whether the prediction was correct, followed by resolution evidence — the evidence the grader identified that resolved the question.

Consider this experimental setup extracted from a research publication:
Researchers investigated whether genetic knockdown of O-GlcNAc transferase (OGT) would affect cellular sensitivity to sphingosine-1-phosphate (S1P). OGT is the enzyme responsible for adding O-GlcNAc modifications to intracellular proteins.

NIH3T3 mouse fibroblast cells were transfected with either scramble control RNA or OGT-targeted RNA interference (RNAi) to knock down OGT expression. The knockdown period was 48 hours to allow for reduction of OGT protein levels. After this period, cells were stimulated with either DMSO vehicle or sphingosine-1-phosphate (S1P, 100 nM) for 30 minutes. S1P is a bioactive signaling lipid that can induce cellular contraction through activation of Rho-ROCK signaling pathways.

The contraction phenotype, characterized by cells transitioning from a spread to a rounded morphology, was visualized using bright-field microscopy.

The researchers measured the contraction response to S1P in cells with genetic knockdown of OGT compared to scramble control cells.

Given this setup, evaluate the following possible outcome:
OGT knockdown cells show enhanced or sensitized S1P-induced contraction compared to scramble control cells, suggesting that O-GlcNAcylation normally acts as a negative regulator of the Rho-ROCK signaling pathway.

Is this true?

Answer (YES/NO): YES